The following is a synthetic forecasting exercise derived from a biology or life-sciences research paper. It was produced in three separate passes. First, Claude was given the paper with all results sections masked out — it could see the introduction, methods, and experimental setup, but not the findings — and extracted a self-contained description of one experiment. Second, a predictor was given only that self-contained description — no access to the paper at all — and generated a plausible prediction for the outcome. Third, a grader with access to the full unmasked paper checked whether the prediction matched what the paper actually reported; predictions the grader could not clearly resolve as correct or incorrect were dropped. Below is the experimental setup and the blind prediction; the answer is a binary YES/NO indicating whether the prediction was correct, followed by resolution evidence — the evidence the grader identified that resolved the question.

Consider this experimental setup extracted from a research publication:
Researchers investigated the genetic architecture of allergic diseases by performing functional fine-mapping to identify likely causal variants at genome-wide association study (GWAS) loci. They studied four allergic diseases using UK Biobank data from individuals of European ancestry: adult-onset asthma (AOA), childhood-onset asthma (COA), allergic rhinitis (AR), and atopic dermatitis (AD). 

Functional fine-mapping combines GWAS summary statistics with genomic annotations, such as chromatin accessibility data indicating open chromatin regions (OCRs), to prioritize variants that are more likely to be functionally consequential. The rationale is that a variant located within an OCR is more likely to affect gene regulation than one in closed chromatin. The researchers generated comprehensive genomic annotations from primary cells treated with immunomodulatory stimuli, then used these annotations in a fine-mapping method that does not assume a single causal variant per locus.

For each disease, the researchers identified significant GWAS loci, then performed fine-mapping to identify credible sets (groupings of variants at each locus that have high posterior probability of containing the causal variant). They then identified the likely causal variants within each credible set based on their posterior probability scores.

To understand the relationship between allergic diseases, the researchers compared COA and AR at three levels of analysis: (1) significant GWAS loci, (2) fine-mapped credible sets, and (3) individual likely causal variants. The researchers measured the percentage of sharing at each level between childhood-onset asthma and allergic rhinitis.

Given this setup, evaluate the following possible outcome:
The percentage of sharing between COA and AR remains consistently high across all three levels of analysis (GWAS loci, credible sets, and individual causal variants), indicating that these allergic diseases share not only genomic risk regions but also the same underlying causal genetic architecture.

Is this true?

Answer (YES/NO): NO